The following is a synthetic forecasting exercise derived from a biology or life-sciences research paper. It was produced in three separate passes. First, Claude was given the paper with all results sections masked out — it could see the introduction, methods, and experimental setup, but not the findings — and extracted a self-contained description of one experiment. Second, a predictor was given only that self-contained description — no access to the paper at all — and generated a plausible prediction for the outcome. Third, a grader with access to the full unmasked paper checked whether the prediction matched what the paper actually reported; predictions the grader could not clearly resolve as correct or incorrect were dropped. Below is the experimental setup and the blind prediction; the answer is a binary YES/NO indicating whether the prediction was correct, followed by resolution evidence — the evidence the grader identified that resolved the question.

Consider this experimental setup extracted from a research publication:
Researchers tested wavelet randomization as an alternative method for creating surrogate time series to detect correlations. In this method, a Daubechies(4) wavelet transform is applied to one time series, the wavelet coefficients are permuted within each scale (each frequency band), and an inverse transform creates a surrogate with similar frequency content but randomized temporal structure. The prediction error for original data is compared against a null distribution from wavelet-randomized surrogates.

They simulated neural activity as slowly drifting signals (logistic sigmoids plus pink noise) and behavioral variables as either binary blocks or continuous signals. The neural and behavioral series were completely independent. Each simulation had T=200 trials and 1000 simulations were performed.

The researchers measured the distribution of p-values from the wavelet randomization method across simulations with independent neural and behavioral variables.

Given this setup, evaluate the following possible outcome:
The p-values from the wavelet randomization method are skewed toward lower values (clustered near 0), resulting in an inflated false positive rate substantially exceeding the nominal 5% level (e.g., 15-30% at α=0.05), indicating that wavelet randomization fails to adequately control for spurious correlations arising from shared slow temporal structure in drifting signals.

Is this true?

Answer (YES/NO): YES